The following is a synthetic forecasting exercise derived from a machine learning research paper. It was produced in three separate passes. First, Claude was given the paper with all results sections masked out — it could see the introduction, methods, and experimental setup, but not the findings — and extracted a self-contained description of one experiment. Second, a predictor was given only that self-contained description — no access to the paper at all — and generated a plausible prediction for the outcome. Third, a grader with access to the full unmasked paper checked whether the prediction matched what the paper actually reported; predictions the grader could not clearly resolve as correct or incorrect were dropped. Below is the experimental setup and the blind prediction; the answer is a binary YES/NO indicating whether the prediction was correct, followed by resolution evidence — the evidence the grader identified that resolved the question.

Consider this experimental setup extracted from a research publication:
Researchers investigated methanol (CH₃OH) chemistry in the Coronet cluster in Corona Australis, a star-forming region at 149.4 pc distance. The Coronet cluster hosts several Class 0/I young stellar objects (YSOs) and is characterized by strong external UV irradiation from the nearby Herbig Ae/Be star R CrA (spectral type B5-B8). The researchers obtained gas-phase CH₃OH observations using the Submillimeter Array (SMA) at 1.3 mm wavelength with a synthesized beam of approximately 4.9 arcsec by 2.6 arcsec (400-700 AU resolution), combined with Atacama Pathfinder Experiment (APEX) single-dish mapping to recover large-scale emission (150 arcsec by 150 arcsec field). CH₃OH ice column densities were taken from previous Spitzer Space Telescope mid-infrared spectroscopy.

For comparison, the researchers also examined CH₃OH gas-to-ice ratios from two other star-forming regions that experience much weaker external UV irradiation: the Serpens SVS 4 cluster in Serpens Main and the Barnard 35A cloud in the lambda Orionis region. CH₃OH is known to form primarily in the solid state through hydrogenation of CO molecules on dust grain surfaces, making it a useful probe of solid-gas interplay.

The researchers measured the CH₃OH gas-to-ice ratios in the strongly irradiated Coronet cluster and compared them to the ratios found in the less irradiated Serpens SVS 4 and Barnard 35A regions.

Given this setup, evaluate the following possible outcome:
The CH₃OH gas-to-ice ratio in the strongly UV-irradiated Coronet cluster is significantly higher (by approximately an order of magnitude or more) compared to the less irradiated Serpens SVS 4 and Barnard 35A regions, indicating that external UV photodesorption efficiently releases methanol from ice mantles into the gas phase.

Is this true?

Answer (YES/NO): NO